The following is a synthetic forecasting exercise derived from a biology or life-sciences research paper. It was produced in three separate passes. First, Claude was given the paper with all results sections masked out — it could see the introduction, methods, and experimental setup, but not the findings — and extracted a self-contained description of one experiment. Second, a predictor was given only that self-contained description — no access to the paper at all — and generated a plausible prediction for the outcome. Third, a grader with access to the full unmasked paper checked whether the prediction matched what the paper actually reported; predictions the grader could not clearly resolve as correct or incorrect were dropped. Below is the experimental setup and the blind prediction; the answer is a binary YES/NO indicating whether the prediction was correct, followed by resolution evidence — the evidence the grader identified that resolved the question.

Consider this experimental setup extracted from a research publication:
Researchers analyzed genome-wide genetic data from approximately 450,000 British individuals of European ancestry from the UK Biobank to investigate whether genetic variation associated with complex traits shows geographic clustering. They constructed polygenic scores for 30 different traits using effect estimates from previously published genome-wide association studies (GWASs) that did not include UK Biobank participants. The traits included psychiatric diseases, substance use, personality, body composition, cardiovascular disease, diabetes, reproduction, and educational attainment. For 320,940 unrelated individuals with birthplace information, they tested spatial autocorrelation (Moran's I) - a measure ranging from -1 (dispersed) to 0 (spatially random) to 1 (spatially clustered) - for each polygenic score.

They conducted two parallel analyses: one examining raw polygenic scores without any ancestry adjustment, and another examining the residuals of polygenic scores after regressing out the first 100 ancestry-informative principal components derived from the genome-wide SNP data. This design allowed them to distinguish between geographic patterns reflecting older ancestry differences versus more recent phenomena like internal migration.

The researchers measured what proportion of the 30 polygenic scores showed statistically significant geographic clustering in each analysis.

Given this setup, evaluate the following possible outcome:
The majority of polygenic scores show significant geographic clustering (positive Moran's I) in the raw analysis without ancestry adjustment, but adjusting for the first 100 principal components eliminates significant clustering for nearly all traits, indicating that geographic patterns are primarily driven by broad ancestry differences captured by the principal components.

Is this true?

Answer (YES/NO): NO